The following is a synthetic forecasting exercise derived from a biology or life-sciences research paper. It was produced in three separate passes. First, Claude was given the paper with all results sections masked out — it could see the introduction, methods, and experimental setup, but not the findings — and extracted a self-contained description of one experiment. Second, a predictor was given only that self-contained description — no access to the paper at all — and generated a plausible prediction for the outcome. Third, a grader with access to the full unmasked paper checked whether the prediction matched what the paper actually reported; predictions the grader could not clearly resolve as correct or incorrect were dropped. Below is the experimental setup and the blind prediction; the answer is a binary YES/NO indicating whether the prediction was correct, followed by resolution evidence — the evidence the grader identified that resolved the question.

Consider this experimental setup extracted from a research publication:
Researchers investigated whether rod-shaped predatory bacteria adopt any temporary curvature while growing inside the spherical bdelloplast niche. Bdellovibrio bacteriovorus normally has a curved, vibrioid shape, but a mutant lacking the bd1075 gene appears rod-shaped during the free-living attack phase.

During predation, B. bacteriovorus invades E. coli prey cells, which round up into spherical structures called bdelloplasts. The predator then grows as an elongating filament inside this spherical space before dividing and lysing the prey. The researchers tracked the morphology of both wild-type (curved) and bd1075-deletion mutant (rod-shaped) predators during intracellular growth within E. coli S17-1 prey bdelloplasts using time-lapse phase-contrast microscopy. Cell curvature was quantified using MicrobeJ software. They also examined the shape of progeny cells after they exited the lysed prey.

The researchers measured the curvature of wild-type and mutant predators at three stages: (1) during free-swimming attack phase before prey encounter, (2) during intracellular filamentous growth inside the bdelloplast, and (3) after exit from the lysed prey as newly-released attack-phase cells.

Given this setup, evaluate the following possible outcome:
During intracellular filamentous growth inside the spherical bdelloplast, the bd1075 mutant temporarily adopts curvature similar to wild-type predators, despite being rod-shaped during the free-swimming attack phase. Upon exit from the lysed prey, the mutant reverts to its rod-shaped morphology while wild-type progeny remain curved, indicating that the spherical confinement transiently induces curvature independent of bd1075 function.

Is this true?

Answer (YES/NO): NO